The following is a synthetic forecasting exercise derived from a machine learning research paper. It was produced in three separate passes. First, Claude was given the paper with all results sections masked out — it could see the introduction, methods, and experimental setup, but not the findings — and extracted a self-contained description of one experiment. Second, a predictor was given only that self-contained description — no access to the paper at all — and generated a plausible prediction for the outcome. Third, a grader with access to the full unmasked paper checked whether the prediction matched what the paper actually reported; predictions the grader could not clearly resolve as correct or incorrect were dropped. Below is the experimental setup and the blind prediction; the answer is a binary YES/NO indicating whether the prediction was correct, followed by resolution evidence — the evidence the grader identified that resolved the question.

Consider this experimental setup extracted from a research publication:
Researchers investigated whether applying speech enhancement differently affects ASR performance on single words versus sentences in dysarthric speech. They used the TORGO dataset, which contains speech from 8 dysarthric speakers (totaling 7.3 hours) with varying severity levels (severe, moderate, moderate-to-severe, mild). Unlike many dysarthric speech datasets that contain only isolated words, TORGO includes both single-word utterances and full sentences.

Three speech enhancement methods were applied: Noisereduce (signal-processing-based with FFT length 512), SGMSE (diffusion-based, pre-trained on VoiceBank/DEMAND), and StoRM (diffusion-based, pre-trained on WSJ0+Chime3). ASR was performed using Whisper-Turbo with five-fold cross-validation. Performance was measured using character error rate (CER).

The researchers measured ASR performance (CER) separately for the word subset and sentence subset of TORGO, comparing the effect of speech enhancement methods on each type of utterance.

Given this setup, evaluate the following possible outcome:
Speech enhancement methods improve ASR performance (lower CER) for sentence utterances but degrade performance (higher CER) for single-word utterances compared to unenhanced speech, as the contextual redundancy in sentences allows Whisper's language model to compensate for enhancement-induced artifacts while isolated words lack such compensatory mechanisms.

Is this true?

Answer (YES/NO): NO